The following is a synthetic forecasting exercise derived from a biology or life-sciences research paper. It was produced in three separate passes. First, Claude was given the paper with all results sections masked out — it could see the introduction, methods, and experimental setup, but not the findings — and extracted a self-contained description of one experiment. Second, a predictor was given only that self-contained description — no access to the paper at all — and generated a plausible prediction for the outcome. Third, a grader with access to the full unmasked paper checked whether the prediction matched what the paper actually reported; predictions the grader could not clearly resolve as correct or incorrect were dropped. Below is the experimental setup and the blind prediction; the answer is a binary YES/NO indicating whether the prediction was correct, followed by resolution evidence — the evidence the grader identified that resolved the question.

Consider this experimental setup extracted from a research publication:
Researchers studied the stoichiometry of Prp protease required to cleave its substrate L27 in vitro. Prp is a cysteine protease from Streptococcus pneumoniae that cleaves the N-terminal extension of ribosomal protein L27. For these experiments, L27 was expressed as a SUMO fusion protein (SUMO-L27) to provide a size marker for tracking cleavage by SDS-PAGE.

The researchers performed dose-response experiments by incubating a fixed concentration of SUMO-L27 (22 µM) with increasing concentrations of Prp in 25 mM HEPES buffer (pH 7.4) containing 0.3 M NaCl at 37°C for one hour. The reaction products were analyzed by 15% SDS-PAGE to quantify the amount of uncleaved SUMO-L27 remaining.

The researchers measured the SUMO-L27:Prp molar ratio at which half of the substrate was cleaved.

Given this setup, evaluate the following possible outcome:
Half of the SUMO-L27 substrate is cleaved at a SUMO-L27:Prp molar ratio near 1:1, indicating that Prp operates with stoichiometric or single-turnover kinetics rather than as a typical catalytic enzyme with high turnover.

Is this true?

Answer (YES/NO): NO